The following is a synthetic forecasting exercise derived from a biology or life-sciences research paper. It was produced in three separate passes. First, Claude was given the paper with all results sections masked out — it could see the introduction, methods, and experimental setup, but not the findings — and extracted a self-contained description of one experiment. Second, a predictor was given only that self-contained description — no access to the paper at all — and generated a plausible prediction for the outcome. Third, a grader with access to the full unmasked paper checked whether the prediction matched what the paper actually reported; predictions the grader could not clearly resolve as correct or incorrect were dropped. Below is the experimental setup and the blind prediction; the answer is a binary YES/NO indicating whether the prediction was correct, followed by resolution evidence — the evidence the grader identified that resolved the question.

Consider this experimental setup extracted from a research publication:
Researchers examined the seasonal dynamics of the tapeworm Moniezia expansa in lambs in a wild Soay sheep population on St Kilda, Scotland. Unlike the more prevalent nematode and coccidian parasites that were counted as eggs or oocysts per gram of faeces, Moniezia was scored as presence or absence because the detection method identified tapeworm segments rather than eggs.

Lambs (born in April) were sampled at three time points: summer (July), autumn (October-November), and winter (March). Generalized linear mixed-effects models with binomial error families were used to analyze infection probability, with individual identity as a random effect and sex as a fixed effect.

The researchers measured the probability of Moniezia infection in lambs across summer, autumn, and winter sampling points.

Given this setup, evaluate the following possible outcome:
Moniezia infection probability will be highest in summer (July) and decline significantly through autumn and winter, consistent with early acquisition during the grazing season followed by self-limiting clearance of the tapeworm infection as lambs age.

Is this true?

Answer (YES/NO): NO